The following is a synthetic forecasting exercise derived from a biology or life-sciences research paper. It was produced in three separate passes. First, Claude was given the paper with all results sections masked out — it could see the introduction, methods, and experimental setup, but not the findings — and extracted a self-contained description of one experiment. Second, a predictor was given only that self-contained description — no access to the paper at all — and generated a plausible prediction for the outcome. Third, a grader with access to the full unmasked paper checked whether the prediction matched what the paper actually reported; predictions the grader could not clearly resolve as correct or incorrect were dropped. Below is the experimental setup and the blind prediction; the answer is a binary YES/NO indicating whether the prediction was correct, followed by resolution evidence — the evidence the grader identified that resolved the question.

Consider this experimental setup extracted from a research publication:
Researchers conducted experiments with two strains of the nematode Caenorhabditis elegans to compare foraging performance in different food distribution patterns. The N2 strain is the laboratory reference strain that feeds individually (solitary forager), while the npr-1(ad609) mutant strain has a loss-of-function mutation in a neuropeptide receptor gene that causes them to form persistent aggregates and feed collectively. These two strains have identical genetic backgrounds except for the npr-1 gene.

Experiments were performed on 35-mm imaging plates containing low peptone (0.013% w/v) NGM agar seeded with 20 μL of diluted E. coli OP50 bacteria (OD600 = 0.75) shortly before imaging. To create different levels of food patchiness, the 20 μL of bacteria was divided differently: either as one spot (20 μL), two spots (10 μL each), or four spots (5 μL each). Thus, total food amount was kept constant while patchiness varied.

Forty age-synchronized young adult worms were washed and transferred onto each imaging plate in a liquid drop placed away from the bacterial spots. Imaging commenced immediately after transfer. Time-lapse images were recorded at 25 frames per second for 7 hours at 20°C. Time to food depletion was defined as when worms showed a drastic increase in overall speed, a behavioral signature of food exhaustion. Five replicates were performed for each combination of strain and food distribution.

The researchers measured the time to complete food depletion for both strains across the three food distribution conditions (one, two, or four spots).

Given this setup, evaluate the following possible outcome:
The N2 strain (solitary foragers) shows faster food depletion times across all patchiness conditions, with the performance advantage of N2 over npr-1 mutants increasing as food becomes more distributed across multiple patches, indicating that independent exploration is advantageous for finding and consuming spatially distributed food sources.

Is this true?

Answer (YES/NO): NO